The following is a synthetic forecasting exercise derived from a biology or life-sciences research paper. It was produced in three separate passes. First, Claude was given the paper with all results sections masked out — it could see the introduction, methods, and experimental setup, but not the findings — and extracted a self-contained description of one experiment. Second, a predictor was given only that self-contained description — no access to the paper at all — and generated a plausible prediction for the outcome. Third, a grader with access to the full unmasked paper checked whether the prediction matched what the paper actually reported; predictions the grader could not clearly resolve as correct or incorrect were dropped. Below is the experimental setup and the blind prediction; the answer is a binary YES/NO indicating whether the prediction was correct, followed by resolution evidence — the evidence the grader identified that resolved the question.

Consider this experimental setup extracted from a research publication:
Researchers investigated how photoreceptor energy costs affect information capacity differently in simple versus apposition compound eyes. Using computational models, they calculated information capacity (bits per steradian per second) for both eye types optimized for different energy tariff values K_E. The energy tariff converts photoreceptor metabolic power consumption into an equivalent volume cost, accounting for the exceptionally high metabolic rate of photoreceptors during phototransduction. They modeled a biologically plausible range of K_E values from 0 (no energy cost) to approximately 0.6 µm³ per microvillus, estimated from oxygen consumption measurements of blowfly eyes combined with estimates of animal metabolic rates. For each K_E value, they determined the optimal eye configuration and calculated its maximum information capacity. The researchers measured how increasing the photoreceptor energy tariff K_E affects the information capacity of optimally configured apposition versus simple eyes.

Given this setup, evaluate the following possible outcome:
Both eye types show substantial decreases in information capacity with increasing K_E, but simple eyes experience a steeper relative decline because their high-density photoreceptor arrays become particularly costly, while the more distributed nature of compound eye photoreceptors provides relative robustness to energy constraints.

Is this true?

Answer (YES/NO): YES